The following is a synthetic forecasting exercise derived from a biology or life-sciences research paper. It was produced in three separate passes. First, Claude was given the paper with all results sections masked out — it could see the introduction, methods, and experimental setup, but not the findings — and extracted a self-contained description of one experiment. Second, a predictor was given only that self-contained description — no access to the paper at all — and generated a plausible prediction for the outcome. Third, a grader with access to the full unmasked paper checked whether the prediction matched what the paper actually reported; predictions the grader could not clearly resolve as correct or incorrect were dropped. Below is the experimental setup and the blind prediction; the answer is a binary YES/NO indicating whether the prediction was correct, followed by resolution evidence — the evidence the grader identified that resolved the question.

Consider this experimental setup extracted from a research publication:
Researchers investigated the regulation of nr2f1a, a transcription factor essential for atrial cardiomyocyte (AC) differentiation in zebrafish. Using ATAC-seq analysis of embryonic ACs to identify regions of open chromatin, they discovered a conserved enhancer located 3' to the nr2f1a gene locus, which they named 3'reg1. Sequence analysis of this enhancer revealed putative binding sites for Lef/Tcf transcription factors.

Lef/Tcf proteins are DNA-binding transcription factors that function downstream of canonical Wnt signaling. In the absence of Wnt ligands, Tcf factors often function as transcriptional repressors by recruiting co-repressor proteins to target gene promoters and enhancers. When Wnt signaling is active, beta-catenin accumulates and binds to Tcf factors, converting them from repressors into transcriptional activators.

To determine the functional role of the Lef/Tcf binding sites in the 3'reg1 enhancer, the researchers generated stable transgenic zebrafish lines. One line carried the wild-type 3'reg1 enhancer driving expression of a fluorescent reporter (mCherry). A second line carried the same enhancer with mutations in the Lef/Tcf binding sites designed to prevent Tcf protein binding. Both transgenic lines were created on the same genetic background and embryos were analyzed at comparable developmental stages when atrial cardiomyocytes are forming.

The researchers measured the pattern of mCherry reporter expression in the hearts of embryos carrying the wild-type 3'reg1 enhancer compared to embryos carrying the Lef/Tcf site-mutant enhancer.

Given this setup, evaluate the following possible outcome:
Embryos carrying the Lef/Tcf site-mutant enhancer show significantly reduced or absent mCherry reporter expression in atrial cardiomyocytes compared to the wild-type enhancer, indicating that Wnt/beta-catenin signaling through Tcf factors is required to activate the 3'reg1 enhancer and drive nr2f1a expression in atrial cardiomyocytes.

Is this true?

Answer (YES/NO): NO